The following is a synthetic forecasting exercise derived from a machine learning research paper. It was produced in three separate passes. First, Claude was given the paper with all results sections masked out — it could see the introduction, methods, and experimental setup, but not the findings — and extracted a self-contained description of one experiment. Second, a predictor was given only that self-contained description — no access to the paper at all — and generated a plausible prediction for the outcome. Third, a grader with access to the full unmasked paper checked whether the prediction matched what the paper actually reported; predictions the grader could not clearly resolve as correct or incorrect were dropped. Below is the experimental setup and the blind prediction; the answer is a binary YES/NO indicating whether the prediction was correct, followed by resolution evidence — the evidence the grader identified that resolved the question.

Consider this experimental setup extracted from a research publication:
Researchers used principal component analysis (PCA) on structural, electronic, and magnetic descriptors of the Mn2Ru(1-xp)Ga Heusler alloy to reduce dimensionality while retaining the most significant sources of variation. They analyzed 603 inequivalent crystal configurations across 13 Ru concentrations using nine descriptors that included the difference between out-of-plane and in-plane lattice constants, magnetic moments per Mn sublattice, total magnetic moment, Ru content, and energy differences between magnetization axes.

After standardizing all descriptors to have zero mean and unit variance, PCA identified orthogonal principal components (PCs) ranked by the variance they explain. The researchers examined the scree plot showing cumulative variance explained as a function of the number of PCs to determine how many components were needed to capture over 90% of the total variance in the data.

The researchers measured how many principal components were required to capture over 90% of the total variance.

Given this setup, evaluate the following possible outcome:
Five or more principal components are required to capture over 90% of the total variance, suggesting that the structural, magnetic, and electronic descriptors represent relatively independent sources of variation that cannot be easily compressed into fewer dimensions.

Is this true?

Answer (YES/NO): NO